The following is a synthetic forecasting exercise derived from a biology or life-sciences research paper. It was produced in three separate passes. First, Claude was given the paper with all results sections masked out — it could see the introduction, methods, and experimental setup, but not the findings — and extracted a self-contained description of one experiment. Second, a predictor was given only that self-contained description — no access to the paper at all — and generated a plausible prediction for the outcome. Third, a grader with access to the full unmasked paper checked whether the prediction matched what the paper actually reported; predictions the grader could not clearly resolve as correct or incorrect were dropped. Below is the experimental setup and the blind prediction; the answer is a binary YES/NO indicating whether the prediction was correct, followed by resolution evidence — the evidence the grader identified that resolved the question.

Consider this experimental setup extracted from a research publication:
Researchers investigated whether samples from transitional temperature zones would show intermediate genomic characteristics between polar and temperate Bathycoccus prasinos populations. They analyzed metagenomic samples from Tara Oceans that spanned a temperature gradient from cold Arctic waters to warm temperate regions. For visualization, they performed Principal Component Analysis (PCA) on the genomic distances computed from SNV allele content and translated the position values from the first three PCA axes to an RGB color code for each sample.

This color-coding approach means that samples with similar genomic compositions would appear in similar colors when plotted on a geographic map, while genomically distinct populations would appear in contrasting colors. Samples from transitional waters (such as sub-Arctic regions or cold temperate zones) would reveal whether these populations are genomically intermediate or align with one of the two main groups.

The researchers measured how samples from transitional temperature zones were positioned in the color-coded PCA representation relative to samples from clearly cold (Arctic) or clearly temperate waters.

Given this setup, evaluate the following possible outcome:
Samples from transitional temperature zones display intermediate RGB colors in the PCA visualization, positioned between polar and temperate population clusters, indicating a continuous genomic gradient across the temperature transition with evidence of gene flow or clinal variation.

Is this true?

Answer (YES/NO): YES